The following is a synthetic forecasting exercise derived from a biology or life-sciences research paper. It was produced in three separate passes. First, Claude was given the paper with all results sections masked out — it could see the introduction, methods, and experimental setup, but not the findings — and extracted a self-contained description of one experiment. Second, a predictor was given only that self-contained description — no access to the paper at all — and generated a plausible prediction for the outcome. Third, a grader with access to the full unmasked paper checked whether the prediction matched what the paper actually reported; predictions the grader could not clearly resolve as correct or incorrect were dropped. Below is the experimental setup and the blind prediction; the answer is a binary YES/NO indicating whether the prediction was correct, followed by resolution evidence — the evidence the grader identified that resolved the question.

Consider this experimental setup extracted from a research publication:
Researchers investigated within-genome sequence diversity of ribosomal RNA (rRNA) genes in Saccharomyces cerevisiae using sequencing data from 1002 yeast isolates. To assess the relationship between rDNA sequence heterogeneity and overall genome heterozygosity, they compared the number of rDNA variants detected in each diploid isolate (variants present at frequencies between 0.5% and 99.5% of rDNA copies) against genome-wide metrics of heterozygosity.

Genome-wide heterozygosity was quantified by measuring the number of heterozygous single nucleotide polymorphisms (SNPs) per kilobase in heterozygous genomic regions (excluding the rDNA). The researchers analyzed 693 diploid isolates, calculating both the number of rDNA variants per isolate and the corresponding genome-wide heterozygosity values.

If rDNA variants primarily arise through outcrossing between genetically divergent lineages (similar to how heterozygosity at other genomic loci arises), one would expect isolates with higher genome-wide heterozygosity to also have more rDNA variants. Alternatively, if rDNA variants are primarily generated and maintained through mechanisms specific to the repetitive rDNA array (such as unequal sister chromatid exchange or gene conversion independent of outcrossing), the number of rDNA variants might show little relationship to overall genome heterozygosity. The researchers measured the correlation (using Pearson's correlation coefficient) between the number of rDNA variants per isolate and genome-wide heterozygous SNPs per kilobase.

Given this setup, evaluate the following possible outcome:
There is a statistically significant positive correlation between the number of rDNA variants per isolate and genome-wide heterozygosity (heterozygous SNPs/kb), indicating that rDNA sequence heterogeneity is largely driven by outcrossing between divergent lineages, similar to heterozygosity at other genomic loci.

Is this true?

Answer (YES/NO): YES